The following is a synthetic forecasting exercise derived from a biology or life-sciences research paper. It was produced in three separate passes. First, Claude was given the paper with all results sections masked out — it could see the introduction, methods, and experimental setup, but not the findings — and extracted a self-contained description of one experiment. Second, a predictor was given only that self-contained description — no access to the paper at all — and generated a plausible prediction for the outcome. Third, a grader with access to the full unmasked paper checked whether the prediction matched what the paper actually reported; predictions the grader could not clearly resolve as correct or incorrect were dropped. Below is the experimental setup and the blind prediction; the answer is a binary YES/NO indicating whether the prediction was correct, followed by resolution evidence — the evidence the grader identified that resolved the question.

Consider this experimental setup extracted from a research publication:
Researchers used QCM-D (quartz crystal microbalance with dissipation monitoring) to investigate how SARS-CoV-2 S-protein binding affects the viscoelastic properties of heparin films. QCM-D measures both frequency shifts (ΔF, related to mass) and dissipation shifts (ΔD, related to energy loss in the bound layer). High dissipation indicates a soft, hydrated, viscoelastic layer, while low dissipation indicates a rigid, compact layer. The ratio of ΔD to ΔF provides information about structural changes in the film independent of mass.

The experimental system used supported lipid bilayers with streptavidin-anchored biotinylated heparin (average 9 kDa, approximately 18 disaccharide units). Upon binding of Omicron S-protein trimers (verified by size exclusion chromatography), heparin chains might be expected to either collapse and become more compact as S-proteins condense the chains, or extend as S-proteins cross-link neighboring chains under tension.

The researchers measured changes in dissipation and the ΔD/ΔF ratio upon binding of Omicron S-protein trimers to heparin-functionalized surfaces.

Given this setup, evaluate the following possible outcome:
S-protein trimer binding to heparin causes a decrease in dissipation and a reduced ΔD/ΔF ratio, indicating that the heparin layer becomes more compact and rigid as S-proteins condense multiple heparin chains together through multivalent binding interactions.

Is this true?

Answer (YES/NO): NO